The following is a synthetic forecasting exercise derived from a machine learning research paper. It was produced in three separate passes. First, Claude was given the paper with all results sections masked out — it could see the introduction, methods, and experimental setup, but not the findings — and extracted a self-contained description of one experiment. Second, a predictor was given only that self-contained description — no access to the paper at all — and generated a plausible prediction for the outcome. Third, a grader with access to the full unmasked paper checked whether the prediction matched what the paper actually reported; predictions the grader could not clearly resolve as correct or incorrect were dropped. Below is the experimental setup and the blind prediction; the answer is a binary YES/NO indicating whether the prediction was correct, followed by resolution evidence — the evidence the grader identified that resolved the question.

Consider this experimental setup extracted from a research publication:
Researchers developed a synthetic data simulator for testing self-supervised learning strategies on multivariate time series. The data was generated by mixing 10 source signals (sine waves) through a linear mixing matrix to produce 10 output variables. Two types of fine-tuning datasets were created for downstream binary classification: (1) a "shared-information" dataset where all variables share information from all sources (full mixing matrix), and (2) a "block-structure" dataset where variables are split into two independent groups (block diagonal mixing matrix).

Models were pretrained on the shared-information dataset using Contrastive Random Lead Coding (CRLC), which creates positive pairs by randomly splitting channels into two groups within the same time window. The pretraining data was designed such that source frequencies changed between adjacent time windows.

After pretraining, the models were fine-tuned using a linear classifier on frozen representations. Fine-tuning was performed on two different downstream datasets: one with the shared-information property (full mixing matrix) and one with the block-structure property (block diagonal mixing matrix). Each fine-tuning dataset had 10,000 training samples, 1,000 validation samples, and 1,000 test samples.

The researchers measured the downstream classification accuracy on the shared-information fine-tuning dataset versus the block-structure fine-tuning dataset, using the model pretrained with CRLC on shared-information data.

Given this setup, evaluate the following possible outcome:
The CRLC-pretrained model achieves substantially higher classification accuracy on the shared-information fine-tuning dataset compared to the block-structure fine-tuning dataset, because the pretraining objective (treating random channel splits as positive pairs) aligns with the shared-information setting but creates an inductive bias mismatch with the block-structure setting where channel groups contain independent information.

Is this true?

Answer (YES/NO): NO